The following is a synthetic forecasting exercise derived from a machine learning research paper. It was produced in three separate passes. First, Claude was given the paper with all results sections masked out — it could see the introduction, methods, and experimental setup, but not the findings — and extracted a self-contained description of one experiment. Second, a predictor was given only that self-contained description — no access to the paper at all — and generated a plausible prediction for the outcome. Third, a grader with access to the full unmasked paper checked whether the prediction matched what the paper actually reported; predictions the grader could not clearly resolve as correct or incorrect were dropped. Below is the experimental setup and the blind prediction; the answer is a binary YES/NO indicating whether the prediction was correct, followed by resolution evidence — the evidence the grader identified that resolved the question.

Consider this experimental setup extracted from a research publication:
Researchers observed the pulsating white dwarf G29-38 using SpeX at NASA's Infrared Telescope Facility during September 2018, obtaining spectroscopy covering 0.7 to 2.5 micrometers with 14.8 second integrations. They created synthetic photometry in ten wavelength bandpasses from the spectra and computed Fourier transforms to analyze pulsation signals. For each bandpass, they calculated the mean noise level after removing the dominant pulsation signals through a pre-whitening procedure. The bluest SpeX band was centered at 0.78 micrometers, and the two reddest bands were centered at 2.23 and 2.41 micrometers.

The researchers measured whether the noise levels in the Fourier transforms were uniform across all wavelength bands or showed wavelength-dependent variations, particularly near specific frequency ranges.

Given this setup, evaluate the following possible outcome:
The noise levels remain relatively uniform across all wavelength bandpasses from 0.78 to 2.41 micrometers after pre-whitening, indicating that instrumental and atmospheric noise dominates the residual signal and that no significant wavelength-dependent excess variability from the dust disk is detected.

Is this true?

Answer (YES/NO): NO